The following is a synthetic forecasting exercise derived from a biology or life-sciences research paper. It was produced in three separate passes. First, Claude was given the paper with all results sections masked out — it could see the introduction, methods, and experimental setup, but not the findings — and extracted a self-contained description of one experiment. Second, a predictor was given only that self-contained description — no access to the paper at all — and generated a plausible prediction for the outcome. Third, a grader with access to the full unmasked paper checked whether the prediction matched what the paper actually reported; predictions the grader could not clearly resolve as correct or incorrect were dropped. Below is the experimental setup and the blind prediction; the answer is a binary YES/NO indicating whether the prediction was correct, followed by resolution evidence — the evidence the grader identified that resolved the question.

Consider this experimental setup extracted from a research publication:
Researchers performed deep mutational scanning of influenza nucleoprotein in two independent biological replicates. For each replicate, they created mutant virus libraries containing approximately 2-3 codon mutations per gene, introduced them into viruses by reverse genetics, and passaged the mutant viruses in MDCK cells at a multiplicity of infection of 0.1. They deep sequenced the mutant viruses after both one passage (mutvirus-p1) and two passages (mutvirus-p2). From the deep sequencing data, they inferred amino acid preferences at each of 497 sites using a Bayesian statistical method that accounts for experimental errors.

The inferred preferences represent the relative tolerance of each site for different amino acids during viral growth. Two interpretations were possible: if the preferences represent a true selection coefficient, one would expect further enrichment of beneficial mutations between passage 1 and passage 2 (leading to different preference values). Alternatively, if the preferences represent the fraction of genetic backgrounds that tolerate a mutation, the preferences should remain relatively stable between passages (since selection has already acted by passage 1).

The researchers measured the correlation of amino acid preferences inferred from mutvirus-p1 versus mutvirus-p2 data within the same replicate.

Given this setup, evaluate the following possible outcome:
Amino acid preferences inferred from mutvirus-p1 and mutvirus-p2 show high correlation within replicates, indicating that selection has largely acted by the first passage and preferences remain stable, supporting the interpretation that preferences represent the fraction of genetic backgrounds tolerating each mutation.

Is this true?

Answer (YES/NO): YES